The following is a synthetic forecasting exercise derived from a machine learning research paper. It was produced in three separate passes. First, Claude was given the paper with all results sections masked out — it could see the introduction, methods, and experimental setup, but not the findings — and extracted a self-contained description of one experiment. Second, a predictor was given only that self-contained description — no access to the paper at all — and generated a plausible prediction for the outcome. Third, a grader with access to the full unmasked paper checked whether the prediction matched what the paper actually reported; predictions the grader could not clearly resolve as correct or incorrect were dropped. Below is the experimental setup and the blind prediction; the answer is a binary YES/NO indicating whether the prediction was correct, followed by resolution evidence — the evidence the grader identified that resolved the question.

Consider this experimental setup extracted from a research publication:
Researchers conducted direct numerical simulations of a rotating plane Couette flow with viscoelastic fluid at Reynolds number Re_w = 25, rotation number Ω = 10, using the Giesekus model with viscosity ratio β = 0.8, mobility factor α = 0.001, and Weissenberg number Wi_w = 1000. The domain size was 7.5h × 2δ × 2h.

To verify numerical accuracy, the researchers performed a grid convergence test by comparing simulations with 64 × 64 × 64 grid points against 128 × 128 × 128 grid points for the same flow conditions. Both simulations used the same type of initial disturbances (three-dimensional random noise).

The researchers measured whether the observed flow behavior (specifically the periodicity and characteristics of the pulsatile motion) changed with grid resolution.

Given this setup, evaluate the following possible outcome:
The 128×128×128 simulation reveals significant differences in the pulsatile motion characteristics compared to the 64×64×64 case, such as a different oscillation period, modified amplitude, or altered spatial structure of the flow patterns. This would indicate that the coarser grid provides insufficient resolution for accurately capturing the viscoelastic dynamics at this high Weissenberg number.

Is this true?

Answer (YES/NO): NO